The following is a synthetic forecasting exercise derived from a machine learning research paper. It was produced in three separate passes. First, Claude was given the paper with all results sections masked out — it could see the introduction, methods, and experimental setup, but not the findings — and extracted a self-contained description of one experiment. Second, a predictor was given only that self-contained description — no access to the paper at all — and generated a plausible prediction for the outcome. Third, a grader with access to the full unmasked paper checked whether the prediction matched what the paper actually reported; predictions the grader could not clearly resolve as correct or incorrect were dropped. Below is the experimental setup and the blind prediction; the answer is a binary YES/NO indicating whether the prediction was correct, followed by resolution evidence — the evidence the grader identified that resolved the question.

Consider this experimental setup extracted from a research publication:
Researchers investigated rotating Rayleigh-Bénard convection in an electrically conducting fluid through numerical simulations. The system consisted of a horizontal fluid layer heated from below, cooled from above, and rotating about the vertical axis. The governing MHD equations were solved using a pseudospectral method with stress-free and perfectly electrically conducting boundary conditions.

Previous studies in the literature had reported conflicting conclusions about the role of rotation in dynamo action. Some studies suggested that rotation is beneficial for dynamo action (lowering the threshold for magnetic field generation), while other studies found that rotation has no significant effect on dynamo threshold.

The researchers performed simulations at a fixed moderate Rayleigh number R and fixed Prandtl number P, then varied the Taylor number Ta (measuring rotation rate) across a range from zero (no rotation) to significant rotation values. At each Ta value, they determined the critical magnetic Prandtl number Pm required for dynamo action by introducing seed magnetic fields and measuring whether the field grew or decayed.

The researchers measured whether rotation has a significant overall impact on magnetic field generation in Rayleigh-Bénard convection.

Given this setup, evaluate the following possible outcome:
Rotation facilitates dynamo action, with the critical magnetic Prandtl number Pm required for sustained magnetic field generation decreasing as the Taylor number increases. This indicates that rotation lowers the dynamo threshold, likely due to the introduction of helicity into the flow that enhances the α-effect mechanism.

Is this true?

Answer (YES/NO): NO